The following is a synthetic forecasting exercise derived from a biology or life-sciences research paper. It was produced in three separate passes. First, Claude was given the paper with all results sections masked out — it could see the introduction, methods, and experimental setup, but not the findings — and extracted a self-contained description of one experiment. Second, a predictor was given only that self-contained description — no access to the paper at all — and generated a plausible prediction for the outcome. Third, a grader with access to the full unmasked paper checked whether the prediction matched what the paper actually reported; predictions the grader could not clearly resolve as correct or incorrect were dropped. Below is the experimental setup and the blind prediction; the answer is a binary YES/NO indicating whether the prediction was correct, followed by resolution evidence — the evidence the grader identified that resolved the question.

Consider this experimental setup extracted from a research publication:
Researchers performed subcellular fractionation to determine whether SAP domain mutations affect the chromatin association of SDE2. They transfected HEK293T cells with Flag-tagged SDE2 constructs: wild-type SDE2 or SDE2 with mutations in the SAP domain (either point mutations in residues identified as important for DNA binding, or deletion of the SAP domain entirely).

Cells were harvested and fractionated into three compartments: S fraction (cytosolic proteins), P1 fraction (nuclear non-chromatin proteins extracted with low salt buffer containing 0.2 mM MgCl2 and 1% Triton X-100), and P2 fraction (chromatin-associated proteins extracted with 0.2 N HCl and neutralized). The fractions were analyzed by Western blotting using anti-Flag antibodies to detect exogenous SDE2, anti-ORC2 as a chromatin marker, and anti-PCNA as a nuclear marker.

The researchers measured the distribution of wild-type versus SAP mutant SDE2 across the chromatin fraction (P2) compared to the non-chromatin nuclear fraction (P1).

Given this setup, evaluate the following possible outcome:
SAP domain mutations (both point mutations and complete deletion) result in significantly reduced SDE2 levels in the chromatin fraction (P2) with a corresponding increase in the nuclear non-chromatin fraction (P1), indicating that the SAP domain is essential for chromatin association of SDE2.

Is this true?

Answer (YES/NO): YES